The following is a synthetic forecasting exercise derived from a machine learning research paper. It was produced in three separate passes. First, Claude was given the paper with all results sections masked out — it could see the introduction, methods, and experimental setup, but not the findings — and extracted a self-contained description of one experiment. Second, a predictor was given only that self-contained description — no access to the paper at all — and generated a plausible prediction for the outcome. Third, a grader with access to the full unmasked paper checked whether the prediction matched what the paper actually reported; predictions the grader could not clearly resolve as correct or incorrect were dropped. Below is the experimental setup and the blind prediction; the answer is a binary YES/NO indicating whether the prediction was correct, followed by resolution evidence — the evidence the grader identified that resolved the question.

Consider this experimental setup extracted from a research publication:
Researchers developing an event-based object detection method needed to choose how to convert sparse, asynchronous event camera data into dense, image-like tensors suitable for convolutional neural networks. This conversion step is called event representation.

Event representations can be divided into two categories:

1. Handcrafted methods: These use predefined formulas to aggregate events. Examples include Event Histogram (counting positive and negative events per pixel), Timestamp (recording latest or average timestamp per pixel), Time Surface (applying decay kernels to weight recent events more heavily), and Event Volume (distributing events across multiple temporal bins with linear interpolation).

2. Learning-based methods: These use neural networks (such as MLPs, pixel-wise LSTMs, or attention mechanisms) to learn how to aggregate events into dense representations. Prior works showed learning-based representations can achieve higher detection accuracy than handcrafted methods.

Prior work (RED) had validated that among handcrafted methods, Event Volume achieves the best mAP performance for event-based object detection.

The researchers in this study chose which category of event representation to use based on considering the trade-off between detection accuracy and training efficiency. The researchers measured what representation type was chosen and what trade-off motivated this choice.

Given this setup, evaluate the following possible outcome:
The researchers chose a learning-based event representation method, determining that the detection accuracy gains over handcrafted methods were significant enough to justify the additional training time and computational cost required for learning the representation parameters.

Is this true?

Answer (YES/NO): NO